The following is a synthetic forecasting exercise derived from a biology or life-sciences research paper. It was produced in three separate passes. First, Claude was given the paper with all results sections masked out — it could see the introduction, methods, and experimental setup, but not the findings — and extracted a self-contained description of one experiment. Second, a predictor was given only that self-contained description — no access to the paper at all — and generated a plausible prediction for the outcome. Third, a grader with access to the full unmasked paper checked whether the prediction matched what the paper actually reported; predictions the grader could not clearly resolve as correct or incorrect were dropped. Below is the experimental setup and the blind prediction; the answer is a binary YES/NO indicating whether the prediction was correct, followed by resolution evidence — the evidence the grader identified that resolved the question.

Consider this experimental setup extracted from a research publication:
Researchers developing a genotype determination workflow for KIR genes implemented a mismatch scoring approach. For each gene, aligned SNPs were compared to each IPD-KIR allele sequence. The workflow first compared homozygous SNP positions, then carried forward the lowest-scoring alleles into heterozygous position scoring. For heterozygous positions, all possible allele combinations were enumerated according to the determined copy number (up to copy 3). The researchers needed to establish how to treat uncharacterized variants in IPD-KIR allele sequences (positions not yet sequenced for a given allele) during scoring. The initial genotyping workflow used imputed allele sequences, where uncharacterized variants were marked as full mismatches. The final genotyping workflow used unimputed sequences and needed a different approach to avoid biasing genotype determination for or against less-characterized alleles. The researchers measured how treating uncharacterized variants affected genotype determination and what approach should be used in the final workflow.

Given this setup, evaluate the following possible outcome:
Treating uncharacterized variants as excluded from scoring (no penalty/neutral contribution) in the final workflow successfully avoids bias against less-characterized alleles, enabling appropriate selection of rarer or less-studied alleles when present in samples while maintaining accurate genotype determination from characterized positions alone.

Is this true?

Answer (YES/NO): NO